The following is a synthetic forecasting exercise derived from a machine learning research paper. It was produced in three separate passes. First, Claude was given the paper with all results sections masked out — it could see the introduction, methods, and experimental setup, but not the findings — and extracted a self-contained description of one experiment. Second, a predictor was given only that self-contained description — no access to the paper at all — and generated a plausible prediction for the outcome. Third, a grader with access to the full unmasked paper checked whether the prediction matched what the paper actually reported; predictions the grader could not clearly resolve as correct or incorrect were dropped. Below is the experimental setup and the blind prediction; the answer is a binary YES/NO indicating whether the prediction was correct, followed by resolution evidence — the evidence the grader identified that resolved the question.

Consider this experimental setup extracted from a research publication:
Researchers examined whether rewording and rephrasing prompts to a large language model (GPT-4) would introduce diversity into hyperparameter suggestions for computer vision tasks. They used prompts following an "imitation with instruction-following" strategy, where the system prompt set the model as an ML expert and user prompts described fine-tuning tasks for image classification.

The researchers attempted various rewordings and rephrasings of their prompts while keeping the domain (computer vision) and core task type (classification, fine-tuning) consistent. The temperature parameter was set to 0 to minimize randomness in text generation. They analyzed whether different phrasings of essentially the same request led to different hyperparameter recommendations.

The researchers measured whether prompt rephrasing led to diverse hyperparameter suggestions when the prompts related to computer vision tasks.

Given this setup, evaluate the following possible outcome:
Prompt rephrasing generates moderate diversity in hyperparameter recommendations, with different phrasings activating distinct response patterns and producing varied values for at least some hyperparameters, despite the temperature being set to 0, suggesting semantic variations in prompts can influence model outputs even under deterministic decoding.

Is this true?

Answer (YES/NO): NO